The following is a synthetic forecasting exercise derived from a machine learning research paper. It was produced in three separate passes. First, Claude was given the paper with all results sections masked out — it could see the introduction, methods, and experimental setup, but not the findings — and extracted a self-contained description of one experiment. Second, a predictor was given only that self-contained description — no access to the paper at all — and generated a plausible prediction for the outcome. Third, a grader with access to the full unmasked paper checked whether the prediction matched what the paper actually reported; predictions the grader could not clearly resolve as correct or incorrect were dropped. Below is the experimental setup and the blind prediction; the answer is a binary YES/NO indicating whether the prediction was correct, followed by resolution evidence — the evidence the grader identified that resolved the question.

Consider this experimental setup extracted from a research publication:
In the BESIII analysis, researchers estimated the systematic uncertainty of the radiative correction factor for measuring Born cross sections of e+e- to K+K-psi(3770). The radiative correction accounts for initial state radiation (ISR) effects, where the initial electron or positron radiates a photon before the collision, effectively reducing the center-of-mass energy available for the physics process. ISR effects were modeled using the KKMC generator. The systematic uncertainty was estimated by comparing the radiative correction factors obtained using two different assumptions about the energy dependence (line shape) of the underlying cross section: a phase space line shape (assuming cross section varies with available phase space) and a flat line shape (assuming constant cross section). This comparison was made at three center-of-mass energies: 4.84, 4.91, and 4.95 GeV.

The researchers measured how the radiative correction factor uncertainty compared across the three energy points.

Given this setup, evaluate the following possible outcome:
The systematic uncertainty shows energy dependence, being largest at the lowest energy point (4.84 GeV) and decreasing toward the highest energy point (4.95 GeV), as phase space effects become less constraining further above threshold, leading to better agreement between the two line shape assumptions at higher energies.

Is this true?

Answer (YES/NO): NO